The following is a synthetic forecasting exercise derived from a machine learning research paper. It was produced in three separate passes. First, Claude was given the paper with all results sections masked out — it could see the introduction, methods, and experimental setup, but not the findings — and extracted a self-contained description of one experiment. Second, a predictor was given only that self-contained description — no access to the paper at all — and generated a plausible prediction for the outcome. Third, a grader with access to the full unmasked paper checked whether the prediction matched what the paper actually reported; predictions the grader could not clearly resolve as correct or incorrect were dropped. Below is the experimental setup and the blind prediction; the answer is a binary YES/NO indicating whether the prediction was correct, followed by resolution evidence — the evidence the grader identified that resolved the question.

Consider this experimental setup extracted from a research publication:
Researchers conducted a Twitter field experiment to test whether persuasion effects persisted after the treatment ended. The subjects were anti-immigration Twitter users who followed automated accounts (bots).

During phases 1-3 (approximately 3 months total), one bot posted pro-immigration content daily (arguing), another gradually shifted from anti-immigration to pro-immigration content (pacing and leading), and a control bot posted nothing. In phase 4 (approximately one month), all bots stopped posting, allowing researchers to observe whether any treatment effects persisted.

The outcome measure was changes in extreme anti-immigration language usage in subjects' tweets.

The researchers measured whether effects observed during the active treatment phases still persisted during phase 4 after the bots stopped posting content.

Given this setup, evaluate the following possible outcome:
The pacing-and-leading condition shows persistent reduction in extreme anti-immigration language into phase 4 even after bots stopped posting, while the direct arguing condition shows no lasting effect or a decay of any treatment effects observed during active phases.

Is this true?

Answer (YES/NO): NO